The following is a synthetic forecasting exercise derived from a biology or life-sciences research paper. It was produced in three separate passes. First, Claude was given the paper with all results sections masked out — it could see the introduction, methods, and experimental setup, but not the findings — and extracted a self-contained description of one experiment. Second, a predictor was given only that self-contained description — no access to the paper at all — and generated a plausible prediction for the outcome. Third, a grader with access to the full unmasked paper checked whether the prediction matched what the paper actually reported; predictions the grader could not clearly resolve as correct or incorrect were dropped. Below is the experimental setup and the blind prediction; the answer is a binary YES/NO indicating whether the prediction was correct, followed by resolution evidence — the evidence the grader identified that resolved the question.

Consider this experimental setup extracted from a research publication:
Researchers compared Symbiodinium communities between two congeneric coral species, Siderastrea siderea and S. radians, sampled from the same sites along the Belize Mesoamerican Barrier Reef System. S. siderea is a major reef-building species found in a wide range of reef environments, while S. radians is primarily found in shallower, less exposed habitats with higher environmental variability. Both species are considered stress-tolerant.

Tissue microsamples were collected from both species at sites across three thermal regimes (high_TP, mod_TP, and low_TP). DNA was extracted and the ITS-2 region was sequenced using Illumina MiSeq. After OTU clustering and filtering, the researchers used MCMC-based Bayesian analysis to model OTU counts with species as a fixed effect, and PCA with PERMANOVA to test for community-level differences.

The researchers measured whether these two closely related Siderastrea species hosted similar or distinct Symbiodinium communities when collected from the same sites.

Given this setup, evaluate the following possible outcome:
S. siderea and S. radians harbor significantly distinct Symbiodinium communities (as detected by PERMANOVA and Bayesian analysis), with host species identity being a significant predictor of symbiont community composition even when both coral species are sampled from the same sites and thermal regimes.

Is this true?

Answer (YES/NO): YES